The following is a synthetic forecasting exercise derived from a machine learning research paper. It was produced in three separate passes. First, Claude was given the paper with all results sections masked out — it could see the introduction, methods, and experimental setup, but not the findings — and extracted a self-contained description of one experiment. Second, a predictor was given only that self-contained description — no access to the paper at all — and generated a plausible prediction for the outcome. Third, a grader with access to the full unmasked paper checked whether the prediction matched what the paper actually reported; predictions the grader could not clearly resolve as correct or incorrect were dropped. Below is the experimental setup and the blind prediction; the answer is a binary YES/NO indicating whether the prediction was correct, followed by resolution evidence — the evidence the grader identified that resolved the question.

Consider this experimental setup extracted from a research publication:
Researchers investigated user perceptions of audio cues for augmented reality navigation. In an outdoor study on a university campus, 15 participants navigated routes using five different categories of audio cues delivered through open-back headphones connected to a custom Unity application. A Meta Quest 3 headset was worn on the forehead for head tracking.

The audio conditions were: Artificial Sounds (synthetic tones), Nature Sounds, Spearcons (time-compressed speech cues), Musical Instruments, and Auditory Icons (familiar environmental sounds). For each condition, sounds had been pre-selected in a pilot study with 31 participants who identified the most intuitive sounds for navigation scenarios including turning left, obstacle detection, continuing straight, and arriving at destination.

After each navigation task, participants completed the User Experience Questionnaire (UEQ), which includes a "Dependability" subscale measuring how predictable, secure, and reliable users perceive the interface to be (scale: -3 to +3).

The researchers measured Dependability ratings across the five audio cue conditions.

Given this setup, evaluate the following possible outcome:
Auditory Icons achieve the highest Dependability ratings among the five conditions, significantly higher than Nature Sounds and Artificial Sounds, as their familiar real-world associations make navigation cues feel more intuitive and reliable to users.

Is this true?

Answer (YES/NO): NO